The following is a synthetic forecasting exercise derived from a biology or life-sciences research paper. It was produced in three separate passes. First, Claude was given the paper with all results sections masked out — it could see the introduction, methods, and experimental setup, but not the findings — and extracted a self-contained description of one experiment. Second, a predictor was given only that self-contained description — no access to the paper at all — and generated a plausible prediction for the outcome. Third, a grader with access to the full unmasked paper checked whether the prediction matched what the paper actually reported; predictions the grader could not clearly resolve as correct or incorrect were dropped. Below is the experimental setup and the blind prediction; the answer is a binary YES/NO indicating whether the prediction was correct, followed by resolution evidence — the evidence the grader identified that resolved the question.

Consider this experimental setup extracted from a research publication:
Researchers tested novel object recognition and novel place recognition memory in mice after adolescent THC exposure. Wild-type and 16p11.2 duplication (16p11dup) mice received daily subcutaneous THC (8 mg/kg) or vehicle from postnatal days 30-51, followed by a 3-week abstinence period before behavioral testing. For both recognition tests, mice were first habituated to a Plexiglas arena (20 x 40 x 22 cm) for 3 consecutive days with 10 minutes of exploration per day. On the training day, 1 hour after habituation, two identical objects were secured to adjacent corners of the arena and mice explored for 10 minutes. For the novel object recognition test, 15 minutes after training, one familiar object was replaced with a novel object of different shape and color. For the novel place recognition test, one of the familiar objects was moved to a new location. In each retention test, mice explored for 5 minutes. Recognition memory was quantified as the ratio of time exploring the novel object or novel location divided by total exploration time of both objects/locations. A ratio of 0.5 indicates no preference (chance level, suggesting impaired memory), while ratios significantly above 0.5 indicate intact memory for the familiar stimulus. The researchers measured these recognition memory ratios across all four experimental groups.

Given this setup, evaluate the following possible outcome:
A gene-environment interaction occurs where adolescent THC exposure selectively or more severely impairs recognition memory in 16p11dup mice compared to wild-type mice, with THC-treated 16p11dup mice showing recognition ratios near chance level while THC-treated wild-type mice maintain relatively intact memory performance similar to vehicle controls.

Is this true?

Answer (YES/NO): NO